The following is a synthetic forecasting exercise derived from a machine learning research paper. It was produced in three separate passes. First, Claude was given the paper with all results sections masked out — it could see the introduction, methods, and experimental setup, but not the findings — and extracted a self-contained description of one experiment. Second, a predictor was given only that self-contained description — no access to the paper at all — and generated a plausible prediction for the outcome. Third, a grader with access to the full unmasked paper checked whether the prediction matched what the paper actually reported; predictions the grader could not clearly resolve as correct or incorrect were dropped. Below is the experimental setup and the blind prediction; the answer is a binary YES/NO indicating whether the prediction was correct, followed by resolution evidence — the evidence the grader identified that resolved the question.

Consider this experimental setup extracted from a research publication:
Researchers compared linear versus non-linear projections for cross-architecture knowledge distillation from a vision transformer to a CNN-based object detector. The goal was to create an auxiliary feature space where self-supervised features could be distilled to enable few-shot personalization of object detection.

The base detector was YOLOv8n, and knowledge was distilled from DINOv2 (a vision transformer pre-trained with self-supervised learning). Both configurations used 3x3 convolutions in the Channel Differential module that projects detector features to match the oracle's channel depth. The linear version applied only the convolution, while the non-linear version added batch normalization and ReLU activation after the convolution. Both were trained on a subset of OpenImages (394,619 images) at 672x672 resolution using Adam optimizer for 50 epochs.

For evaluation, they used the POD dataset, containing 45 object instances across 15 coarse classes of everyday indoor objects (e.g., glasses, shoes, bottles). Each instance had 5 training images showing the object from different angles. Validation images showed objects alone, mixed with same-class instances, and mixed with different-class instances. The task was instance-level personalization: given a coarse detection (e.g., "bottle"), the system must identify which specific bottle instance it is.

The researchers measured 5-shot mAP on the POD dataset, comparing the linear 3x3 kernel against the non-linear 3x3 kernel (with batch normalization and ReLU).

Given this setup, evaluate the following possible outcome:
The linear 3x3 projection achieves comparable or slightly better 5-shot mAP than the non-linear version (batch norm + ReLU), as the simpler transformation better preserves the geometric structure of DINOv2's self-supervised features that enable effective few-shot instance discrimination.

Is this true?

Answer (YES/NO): NO